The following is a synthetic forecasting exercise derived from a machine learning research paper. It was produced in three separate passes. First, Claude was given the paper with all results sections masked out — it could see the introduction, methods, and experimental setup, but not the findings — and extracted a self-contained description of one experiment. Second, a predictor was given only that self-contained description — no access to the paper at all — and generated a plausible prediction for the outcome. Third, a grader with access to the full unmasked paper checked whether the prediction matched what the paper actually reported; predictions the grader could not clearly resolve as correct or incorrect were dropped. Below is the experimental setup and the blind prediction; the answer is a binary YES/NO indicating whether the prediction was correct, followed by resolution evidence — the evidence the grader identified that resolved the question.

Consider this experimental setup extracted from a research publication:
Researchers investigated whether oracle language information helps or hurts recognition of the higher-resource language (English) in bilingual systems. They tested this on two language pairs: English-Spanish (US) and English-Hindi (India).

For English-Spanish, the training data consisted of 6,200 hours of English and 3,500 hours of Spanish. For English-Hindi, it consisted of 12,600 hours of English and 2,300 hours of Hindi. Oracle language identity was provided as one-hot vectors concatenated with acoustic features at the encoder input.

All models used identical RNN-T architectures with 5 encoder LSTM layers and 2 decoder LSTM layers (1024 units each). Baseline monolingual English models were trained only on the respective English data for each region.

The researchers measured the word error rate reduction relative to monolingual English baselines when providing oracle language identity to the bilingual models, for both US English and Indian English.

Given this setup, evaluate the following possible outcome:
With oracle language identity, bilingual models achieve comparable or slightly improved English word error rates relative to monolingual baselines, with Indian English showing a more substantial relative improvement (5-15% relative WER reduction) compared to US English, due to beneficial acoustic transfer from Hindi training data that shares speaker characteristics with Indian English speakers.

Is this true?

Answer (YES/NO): NO